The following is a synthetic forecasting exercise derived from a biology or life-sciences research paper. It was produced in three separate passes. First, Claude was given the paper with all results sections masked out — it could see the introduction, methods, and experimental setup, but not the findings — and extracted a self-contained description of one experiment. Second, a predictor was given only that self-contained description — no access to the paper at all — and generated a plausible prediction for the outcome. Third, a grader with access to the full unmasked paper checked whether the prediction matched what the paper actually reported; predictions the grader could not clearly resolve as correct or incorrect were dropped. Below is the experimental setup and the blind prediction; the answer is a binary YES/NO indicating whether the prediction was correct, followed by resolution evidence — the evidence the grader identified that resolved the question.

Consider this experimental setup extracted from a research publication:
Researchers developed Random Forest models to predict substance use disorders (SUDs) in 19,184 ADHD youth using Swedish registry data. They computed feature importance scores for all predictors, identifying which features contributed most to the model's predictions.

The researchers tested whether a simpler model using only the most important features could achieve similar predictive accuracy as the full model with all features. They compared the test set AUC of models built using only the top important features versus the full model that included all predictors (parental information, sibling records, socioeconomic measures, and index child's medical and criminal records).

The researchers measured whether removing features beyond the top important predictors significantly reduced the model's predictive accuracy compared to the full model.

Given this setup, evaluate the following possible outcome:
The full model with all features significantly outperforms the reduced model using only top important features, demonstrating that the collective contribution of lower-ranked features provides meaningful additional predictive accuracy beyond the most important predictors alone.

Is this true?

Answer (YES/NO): NO